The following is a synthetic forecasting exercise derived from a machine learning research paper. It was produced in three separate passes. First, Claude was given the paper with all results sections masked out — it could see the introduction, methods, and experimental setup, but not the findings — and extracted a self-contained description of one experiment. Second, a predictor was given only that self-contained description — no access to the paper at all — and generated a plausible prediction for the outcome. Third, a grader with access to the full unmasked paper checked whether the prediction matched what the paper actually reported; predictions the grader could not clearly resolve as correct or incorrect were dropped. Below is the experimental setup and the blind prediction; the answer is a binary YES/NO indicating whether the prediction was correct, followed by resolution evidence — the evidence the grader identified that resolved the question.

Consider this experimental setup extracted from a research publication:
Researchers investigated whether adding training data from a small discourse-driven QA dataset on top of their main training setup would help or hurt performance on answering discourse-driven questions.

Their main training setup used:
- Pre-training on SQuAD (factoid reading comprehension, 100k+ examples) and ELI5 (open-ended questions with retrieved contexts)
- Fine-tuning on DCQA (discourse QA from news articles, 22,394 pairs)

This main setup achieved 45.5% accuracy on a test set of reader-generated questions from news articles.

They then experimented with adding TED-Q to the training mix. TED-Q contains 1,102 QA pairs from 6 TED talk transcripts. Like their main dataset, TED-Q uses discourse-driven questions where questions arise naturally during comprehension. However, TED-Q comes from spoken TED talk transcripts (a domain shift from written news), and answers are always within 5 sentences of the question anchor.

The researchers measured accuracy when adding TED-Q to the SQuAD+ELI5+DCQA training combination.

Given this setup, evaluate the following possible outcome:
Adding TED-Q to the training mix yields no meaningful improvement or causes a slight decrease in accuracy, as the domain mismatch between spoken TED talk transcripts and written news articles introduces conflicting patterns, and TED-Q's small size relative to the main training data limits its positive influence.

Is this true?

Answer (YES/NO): NO